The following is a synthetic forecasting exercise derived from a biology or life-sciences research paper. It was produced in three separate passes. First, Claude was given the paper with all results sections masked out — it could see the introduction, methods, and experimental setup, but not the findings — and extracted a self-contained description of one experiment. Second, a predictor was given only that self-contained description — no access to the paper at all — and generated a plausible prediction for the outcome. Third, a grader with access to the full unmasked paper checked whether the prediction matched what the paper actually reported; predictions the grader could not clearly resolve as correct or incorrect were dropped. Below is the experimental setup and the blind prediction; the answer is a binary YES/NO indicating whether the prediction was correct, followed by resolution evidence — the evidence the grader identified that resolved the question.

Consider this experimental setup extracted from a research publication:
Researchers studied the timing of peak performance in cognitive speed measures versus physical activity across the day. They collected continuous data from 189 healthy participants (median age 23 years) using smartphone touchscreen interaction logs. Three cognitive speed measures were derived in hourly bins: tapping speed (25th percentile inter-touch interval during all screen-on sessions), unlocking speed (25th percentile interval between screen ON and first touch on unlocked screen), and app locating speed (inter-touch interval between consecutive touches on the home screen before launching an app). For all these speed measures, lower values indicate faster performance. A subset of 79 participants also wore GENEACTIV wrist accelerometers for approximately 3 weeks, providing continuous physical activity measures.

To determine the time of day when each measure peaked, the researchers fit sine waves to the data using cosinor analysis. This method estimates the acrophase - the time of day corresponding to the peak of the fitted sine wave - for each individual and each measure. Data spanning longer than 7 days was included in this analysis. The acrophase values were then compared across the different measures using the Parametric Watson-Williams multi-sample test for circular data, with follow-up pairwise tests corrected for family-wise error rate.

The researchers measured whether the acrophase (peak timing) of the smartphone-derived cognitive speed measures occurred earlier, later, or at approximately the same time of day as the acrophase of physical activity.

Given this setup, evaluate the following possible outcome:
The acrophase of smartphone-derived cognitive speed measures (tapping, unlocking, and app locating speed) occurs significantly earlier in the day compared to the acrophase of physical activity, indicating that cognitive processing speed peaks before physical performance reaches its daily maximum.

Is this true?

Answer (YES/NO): NO